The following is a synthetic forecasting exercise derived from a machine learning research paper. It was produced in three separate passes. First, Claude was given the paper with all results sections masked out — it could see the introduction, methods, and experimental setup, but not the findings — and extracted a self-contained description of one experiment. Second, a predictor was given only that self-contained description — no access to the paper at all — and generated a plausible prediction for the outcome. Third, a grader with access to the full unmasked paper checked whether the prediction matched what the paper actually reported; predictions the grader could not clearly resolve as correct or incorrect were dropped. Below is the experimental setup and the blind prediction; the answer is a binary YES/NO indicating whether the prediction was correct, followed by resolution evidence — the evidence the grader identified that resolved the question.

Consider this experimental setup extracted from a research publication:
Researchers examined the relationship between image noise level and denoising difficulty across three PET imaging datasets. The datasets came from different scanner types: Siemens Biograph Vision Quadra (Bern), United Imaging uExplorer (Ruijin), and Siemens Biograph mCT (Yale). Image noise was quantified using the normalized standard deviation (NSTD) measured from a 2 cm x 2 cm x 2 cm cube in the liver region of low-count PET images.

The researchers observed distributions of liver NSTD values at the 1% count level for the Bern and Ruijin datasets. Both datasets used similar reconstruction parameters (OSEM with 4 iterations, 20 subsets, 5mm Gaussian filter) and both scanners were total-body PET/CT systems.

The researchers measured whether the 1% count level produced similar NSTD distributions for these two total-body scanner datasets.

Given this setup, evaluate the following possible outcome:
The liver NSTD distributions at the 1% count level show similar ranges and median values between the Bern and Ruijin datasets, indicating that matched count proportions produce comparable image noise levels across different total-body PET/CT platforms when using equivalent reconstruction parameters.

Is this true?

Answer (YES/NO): NO